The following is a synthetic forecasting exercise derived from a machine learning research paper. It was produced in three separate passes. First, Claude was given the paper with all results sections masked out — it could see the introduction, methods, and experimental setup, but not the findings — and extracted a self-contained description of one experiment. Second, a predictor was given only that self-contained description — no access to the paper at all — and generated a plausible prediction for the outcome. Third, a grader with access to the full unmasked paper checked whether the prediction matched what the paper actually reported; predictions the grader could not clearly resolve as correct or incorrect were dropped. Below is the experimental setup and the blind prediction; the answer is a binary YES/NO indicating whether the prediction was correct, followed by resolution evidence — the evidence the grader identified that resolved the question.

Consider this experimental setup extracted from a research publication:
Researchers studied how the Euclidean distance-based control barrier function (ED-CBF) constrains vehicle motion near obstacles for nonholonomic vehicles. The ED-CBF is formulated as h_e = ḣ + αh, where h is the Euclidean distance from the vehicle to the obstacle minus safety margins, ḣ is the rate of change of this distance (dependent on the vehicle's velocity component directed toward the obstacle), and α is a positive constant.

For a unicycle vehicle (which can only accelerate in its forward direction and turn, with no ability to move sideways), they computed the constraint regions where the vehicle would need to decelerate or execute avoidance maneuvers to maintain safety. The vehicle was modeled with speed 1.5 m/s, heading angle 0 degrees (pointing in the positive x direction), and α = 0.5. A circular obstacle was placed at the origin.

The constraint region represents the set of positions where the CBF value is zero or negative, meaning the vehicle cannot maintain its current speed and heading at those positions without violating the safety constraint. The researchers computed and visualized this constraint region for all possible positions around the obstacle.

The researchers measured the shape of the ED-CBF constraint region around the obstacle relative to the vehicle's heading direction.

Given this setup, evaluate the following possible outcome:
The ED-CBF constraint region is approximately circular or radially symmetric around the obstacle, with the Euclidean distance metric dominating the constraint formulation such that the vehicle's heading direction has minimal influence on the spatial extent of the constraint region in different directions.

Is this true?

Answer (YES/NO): NO